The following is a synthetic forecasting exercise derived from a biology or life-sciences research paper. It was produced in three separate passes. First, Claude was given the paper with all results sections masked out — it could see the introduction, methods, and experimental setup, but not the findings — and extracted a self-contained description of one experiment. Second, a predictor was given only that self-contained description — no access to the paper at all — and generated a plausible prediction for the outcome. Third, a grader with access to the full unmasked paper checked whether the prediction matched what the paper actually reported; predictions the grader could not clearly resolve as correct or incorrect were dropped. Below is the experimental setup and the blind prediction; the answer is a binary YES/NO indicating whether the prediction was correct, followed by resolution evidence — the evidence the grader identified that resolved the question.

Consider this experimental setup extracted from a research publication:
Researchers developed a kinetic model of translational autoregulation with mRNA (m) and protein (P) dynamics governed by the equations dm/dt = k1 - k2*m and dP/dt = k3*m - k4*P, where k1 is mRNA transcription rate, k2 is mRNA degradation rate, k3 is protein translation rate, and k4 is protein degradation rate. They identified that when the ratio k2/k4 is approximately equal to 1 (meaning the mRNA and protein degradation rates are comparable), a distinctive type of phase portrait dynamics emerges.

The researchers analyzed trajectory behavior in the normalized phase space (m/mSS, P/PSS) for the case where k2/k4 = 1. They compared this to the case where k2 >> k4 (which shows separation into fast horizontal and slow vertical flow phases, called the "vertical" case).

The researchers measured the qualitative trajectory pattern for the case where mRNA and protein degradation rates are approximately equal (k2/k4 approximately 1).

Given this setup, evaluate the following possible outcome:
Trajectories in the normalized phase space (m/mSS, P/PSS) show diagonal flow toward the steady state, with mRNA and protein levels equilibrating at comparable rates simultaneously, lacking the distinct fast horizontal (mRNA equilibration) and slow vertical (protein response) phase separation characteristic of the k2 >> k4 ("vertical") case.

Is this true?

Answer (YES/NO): NO